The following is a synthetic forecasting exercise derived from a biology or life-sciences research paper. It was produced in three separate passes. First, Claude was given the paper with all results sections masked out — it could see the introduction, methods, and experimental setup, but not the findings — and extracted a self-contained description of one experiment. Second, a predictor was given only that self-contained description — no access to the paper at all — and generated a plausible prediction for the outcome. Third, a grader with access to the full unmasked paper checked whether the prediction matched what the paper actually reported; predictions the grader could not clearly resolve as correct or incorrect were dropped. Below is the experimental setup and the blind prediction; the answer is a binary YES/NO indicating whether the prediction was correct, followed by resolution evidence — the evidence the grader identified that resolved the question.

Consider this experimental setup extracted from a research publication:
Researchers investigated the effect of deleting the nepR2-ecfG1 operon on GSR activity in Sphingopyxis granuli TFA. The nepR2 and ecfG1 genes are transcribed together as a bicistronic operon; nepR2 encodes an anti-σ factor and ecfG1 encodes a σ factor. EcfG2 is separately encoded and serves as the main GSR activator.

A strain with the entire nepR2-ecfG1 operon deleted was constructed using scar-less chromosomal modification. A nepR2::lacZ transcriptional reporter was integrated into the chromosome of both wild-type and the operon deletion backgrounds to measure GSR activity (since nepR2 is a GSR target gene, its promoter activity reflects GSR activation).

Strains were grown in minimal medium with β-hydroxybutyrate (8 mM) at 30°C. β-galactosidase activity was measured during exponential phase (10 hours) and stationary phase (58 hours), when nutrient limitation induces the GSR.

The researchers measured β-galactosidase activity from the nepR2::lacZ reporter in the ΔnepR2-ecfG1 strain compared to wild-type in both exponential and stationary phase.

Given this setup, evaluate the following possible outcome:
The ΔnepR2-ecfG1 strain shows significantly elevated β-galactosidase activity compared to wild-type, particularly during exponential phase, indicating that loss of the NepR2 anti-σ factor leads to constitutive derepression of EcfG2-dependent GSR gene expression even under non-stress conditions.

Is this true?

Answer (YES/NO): NO